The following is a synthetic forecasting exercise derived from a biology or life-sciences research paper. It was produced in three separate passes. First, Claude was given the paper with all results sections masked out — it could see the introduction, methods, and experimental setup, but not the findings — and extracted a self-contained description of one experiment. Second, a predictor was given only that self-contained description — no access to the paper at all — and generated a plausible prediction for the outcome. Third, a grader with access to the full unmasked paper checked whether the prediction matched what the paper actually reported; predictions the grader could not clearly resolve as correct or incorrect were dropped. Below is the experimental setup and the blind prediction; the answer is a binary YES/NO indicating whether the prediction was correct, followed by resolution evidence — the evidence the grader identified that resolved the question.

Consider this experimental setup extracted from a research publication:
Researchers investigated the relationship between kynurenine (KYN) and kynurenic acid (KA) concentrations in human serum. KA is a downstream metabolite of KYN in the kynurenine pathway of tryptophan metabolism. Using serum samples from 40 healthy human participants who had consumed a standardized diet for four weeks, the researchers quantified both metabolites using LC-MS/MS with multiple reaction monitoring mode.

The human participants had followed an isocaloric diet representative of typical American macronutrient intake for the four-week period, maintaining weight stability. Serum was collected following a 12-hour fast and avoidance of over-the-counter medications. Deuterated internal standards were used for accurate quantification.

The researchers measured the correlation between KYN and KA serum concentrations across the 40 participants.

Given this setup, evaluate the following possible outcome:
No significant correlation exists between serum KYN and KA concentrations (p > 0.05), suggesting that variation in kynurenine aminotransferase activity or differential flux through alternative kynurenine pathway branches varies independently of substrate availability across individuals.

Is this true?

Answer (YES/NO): NO